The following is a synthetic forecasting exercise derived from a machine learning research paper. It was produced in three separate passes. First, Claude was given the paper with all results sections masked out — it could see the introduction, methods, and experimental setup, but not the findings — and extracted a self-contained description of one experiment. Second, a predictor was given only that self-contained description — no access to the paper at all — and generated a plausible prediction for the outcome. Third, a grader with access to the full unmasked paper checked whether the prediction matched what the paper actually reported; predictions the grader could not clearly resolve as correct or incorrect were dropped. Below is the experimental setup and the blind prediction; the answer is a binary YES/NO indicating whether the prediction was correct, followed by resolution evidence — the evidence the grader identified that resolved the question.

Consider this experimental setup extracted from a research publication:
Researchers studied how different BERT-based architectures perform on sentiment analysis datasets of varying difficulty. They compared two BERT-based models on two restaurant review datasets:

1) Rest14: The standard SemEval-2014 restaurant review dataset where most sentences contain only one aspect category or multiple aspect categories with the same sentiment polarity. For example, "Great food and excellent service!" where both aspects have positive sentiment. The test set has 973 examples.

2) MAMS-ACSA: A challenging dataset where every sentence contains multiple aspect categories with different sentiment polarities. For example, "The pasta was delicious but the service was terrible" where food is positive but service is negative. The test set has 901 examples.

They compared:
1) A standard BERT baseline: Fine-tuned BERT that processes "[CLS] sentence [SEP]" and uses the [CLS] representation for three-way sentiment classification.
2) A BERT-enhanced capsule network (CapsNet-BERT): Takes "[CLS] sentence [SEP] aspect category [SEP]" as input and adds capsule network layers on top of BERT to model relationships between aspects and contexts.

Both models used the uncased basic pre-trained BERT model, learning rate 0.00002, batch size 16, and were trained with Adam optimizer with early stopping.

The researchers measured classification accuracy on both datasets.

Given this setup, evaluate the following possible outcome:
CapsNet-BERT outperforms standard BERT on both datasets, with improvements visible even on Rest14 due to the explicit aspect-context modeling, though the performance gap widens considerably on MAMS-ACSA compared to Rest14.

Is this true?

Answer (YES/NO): NO